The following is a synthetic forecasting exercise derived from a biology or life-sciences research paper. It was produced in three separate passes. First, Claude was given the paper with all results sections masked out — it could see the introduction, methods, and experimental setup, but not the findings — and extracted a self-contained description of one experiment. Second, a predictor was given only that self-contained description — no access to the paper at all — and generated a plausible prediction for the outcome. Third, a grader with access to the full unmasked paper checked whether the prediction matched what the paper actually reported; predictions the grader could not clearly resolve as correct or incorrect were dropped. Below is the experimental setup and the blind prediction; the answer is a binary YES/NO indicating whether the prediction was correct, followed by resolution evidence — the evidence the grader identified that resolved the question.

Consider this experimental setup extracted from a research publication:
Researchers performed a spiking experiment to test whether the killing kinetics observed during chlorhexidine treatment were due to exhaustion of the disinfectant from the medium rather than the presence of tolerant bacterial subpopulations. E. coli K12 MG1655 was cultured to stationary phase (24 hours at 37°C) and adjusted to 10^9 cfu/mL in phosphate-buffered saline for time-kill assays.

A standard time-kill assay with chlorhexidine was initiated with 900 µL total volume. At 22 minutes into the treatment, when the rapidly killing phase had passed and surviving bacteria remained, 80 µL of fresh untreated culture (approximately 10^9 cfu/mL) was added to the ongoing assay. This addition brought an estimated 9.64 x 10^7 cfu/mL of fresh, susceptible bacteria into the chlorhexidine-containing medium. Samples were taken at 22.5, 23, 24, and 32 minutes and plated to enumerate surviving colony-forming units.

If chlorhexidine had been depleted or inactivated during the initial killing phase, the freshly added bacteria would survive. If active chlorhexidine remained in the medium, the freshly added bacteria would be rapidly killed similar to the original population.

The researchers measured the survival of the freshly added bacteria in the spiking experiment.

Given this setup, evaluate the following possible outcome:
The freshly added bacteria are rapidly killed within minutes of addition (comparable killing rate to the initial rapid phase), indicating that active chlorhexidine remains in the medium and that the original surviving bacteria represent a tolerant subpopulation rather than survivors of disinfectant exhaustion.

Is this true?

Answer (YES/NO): YES